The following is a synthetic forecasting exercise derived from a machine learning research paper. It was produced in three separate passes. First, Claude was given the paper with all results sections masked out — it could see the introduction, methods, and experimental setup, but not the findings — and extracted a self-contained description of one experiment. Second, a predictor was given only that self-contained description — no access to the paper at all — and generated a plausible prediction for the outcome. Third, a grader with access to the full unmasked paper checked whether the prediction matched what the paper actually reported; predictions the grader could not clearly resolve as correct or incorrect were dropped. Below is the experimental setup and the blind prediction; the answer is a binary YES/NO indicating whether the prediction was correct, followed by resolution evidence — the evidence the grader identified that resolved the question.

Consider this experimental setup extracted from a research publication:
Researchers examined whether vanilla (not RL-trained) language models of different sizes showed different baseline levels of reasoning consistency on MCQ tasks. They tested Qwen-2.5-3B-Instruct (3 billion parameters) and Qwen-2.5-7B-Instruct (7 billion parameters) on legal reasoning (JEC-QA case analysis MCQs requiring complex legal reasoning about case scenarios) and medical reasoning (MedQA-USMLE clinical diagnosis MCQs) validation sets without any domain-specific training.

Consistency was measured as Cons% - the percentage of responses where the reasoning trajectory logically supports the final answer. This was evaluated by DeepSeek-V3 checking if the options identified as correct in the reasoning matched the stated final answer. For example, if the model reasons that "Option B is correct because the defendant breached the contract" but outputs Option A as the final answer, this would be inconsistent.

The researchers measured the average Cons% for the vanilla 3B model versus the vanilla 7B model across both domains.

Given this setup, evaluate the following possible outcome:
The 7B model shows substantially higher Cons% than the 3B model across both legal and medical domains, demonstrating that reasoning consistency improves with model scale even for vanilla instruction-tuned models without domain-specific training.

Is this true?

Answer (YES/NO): YES